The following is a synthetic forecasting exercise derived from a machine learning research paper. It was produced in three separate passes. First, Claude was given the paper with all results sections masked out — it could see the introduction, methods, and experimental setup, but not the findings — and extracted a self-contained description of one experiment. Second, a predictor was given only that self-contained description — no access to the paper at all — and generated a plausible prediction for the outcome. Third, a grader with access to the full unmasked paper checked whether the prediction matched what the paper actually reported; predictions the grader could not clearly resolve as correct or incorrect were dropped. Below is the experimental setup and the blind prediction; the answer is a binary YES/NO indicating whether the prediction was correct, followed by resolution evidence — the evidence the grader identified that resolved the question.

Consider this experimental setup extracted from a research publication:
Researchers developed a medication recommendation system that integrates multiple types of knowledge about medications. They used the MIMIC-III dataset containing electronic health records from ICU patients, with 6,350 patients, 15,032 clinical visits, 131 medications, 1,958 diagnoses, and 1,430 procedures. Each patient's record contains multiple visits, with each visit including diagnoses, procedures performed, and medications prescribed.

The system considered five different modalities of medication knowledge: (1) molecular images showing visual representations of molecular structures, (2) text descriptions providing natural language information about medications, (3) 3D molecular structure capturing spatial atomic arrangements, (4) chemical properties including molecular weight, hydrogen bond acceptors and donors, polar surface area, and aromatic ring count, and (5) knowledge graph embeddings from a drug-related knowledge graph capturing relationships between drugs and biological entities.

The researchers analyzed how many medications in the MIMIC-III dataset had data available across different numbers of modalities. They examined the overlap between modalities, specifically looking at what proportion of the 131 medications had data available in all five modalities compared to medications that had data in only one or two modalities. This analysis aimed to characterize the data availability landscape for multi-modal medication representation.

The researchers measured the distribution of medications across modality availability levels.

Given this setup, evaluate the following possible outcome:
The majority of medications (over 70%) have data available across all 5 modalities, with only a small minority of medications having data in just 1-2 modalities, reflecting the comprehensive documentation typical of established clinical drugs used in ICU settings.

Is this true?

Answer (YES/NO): NO